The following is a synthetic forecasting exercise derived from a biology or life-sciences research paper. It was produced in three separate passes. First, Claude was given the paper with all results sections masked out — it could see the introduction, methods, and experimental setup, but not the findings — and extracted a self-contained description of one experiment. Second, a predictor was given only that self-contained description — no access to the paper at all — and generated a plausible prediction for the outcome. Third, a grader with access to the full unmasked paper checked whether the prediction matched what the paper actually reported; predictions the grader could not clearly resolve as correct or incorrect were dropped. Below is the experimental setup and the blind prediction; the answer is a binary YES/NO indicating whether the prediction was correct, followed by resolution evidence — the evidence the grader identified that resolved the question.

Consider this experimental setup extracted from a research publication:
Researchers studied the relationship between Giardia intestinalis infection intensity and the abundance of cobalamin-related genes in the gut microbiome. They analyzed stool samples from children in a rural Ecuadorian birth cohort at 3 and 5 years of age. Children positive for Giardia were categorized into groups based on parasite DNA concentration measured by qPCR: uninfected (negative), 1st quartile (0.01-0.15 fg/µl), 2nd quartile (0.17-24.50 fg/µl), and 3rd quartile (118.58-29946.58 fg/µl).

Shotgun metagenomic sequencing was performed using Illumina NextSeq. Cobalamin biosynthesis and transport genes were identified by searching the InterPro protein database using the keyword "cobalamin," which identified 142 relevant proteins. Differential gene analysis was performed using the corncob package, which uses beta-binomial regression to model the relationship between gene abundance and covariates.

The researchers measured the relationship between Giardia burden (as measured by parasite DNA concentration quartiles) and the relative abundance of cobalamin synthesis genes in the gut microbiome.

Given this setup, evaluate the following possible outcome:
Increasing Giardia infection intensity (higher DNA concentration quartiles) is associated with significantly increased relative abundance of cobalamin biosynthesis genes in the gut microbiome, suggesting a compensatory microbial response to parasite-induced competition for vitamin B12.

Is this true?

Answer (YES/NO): NO